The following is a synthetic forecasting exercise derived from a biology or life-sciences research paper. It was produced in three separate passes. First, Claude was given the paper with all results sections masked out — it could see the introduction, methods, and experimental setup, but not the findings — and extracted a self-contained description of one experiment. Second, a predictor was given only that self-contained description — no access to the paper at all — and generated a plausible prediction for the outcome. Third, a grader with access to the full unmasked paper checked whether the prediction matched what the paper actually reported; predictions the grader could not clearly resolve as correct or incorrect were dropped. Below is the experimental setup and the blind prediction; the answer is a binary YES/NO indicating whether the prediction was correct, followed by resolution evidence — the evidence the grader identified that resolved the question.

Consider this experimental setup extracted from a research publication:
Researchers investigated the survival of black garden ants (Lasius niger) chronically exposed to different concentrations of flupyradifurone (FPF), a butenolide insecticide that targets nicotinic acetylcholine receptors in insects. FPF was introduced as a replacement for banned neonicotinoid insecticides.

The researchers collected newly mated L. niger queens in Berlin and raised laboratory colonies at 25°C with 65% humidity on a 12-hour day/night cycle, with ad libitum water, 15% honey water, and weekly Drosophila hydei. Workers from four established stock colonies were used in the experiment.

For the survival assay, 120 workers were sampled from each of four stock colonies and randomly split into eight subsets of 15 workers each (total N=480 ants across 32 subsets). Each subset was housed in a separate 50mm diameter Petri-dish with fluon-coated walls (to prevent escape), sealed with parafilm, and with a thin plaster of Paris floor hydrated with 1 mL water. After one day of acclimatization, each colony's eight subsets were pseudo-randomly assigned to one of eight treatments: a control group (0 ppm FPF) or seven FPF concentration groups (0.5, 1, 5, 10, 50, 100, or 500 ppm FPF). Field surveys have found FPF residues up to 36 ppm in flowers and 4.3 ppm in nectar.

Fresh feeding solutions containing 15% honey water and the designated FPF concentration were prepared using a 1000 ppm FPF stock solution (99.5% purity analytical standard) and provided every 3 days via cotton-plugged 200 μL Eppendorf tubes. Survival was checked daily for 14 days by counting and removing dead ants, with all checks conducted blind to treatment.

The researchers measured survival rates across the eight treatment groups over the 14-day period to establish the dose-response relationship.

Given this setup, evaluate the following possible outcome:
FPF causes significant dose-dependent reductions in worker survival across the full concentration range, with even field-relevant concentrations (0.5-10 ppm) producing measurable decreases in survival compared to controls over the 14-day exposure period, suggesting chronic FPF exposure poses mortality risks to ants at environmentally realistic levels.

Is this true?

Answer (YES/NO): NO